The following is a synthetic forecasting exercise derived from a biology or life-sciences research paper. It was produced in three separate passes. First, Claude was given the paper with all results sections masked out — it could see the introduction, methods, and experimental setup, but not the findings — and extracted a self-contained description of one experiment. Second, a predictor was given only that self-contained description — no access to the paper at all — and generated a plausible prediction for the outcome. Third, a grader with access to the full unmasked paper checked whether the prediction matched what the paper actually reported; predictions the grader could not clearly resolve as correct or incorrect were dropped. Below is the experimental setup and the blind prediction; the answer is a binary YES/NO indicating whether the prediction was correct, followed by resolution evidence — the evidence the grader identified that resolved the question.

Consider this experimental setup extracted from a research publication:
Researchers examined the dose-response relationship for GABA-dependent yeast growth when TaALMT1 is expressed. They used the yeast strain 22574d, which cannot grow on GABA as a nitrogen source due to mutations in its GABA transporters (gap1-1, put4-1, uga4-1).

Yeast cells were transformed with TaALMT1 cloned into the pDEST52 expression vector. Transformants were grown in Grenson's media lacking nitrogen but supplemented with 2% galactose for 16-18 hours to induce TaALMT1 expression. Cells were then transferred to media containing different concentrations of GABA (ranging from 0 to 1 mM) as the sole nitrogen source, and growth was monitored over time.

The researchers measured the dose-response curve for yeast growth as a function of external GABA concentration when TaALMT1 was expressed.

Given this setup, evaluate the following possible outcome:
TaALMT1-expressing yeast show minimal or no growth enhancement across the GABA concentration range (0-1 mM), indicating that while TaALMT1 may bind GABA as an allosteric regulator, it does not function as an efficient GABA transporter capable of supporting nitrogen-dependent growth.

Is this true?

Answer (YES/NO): NO